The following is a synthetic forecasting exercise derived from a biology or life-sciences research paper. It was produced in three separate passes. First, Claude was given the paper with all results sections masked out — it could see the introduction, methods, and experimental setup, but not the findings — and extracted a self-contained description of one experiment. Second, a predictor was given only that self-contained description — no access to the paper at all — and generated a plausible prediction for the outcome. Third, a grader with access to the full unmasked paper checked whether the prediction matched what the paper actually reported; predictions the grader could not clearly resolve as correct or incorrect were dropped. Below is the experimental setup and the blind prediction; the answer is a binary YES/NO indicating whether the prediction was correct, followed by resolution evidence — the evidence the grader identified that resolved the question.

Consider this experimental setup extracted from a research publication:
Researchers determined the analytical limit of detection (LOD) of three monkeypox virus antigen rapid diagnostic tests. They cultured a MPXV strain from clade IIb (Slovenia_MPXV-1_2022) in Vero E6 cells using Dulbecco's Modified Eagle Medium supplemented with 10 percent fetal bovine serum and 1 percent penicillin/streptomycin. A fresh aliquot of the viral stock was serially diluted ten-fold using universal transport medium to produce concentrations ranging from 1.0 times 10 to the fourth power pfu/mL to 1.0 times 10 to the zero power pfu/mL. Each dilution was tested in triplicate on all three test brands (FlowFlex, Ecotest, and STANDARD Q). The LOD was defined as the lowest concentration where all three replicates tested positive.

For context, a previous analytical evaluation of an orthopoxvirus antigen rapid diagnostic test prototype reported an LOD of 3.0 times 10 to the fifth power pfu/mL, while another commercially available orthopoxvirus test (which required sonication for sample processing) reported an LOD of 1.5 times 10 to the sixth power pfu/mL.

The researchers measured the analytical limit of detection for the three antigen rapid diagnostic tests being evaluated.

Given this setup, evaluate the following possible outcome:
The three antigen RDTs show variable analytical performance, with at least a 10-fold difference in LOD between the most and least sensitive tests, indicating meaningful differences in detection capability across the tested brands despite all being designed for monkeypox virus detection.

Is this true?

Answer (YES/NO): NO